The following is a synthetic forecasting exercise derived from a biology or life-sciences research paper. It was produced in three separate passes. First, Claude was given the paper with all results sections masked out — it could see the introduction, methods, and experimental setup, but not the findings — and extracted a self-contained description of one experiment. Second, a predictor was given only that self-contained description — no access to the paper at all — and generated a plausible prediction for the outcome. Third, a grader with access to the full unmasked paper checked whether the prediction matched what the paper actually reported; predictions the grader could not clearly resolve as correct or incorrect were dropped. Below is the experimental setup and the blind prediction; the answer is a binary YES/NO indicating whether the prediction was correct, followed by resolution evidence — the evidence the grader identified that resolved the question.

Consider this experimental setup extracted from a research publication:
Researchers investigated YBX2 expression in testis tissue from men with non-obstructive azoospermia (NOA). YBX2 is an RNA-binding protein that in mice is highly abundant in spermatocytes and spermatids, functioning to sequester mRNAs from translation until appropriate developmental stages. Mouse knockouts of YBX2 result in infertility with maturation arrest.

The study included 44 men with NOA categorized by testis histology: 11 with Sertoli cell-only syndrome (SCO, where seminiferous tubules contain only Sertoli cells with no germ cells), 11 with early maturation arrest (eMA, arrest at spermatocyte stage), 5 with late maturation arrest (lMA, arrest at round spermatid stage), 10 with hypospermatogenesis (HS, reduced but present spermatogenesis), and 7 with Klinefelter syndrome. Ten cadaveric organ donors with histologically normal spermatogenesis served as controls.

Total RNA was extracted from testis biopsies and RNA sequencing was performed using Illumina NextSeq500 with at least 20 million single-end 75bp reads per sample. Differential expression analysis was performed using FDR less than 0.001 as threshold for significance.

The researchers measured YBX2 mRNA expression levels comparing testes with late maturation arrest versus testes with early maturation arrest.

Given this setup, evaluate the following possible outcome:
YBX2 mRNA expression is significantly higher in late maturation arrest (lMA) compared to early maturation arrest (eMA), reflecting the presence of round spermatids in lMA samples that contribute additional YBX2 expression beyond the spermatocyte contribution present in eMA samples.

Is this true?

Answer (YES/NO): NO